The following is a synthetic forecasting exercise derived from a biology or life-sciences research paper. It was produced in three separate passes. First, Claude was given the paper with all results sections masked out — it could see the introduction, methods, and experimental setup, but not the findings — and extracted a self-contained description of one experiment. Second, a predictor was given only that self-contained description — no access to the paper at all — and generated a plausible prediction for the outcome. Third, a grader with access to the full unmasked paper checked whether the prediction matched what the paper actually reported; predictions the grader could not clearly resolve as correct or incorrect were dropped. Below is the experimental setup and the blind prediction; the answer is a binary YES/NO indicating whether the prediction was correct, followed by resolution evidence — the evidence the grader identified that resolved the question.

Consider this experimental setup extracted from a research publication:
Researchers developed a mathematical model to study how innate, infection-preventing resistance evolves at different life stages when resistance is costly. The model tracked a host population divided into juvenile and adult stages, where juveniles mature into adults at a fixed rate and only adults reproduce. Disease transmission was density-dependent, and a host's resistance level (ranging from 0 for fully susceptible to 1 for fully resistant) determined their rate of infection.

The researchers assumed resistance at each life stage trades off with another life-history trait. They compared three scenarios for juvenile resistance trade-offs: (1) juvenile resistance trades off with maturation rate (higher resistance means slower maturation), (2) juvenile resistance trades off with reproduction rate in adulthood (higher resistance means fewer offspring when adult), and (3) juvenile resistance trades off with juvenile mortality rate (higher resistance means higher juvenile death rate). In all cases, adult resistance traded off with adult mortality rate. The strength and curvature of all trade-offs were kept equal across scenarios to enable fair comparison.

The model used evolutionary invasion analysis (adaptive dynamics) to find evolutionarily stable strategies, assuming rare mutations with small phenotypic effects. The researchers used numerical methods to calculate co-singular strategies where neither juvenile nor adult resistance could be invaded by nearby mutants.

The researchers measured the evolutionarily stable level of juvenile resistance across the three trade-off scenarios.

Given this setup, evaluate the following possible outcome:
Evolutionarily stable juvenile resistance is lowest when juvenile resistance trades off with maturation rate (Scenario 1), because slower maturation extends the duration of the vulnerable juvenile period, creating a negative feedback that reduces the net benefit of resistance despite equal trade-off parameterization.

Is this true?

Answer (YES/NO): NO